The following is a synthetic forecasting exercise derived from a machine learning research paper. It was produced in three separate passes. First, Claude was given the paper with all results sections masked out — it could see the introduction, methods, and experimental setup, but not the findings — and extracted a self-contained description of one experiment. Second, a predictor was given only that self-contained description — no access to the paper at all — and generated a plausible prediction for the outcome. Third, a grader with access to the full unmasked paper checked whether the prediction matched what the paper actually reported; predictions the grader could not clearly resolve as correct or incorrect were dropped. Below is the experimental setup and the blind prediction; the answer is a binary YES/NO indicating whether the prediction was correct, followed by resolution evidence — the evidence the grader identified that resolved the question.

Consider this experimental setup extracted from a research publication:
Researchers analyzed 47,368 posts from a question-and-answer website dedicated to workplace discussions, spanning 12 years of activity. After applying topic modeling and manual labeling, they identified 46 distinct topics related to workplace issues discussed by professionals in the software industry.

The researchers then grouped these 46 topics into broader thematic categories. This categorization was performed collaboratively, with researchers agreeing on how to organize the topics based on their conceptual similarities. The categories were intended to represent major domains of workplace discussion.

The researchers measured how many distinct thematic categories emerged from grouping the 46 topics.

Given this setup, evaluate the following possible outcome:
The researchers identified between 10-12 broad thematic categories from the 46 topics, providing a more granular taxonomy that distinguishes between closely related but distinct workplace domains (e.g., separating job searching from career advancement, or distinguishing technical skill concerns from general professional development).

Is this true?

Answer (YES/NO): NO